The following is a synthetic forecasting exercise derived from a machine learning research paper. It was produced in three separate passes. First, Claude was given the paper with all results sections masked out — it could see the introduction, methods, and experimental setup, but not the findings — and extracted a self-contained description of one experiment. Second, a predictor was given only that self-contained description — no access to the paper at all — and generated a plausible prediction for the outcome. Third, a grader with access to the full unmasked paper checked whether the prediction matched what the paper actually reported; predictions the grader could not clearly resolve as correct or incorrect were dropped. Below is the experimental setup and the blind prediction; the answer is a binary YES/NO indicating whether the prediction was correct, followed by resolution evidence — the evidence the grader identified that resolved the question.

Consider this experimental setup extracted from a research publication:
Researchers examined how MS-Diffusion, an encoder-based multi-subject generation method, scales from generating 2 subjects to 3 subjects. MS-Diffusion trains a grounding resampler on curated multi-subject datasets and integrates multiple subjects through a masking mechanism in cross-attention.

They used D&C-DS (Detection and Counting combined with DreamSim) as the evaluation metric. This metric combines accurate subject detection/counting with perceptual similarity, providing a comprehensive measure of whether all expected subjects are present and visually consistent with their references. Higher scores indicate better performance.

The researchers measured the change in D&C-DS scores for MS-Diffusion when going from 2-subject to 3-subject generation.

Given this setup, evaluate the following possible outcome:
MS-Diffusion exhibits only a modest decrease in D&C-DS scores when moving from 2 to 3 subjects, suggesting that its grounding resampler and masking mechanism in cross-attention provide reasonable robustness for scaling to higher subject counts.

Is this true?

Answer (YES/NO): NO